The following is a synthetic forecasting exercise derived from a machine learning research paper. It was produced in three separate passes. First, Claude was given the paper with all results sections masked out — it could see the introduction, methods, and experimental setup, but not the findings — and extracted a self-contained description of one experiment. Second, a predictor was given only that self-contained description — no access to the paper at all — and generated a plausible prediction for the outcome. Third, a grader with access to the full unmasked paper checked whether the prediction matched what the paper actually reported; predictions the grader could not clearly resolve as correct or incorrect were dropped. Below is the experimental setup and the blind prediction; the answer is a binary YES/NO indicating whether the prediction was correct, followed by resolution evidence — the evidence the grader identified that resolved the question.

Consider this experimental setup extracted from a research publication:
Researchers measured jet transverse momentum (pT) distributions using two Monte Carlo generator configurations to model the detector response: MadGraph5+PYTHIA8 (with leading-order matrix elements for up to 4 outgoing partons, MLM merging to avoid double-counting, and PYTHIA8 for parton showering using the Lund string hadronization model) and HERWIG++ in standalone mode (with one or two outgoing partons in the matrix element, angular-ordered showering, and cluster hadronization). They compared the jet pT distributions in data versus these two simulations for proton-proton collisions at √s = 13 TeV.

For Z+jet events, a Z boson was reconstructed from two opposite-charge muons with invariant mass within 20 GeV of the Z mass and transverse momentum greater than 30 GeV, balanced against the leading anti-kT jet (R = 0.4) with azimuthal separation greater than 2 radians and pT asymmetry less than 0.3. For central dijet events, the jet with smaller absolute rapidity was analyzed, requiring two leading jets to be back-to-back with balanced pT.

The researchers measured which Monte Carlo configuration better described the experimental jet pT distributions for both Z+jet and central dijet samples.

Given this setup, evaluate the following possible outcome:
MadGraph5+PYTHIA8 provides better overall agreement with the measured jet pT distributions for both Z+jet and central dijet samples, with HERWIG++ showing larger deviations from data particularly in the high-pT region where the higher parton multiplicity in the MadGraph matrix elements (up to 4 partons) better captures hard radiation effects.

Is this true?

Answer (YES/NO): NO